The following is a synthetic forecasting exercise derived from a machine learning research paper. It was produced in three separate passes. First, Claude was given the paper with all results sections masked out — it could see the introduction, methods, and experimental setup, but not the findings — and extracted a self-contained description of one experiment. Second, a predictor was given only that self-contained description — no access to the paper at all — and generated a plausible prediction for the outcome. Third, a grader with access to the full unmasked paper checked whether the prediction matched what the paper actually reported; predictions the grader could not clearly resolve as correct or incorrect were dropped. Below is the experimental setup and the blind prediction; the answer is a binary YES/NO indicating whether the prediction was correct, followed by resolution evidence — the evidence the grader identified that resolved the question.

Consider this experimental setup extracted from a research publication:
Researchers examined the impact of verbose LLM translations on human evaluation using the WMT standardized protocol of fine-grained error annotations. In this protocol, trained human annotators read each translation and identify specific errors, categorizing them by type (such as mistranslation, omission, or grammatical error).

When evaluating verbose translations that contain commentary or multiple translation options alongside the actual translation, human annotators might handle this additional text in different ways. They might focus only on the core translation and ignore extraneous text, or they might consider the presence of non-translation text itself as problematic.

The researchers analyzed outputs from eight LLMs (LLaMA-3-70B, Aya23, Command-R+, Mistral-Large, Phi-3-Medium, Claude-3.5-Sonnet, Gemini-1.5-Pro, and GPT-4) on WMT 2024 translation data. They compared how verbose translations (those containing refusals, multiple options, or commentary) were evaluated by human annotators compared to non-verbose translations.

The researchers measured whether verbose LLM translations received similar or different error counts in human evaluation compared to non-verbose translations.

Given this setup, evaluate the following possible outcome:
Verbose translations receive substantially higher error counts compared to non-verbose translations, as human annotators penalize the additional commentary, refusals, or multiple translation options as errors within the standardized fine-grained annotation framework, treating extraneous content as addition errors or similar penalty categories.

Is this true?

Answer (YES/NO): YES